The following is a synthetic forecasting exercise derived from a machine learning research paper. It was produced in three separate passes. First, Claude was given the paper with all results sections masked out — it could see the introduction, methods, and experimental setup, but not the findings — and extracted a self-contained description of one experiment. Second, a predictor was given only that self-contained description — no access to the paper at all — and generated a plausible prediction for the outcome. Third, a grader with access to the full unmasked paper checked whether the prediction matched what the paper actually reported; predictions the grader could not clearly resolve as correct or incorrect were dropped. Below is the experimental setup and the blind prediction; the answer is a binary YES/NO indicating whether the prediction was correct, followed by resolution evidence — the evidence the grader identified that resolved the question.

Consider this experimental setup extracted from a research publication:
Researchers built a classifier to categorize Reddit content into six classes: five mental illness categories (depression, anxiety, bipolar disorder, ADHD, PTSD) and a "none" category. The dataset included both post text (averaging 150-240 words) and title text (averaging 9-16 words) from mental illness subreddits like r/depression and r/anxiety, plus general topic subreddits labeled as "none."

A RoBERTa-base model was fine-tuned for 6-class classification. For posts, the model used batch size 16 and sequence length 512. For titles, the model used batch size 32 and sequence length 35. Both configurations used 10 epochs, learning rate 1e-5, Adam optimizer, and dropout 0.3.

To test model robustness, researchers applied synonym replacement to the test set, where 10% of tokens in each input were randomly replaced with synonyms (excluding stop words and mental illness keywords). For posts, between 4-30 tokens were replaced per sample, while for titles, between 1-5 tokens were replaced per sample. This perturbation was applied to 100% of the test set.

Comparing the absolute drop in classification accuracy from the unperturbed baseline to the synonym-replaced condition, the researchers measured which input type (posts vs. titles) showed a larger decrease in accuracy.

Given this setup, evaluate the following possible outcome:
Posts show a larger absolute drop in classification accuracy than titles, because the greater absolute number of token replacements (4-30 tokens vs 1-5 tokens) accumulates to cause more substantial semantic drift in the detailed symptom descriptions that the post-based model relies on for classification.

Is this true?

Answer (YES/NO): NO